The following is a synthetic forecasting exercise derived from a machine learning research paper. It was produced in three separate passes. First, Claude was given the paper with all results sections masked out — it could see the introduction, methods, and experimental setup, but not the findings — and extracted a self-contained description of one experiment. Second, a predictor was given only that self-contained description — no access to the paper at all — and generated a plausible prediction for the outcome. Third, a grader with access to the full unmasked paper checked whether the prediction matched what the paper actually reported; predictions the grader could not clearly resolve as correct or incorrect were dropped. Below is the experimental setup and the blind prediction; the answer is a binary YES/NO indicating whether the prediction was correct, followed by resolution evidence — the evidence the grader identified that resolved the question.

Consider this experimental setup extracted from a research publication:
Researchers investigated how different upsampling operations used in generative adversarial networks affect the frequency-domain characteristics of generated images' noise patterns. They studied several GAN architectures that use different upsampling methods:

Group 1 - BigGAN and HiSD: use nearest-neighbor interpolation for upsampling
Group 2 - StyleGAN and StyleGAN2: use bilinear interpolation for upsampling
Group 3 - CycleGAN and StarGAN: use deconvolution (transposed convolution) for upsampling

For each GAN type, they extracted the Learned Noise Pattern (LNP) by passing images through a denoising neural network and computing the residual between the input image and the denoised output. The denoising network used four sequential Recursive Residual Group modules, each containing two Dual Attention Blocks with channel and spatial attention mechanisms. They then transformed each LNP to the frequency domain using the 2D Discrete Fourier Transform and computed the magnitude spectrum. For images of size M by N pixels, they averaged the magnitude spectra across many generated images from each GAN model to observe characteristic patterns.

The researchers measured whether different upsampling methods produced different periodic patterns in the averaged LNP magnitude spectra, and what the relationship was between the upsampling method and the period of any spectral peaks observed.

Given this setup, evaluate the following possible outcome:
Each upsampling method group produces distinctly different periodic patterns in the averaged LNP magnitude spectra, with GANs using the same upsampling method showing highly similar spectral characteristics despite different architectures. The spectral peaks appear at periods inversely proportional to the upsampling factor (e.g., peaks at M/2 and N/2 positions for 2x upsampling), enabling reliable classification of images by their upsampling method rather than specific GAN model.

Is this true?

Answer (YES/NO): NO